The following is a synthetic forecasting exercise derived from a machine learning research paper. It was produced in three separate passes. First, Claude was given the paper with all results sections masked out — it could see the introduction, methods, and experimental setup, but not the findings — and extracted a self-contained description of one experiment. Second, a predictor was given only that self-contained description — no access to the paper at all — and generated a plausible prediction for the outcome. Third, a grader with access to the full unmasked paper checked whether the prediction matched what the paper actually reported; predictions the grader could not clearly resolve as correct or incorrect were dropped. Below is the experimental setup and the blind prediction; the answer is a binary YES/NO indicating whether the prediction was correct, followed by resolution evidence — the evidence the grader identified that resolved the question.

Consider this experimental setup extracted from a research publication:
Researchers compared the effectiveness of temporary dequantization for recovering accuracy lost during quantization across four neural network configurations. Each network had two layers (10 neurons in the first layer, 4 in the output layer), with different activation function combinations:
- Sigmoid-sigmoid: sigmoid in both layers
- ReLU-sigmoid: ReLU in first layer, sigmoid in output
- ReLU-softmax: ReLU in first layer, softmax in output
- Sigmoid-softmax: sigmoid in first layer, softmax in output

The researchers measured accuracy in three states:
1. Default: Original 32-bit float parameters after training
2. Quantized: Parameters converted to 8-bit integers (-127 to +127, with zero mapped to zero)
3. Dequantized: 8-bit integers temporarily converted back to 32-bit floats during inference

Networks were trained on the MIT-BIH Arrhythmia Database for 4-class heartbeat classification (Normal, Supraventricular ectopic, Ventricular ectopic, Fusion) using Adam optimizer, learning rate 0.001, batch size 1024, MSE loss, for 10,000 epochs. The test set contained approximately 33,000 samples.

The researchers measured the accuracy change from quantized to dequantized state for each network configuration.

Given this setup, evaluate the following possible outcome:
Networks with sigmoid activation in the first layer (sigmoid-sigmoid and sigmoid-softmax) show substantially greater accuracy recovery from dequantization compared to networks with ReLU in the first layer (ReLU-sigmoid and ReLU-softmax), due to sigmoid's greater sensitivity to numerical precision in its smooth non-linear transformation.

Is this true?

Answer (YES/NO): NO